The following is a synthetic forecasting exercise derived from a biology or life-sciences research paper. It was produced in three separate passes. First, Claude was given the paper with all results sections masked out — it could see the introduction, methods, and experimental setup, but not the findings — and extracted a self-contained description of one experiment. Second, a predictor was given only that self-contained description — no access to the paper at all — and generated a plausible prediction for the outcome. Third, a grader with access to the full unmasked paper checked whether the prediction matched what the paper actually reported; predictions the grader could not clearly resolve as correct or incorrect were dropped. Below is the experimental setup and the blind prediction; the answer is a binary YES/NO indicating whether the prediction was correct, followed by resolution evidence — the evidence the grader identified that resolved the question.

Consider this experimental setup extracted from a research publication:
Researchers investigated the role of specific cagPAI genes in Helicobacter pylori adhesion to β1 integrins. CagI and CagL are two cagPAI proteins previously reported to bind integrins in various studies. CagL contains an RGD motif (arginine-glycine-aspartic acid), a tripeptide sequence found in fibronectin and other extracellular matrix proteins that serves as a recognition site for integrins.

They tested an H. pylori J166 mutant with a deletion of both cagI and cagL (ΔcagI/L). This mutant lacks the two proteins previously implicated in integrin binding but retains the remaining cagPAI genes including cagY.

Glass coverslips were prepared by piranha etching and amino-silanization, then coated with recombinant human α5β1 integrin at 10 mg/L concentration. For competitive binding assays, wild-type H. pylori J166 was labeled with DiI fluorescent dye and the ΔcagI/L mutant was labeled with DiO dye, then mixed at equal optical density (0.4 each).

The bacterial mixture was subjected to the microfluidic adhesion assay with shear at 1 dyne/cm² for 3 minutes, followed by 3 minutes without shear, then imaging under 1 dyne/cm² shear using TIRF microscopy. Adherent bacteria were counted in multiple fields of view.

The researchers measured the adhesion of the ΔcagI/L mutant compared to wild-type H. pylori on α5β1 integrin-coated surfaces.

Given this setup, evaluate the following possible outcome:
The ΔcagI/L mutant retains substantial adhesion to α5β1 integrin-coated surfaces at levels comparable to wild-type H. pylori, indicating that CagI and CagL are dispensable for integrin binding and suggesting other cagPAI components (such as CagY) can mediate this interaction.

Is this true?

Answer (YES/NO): YES